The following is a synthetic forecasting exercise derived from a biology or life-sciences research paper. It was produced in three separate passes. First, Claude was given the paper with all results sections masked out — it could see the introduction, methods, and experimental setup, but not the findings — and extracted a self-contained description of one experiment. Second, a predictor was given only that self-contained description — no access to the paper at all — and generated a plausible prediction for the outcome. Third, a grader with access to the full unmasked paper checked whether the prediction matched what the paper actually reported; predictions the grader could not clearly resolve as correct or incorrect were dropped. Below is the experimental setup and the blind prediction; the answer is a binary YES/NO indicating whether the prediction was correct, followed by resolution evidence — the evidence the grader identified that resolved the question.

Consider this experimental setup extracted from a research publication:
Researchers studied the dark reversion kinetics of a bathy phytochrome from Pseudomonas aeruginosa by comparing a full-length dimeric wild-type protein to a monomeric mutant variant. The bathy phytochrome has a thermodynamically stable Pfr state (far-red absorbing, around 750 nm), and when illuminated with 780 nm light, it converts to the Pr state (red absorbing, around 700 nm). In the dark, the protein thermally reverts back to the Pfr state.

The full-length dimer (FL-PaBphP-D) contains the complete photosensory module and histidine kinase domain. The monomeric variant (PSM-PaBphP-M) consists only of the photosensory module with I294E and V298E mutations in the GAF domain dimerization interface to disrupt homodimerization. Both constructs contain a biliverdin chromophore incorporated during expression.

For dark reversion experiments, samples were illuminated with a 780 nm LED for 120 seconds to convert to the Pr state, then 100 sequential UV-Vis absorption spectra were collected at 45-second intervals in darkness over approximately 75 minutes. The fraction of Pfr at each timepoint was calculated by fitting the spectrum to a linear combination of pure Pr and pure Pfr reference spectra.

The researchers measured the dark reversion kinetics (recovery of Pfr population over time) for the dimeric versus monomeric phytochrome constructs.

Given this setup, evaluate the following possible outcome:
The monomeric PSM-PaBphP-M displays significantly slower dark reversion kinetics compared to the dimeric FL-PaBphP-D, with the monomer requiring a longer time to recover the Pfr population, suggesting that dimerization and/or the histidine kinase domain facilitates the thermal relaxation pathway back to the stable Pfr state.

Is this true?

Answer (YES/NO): YES